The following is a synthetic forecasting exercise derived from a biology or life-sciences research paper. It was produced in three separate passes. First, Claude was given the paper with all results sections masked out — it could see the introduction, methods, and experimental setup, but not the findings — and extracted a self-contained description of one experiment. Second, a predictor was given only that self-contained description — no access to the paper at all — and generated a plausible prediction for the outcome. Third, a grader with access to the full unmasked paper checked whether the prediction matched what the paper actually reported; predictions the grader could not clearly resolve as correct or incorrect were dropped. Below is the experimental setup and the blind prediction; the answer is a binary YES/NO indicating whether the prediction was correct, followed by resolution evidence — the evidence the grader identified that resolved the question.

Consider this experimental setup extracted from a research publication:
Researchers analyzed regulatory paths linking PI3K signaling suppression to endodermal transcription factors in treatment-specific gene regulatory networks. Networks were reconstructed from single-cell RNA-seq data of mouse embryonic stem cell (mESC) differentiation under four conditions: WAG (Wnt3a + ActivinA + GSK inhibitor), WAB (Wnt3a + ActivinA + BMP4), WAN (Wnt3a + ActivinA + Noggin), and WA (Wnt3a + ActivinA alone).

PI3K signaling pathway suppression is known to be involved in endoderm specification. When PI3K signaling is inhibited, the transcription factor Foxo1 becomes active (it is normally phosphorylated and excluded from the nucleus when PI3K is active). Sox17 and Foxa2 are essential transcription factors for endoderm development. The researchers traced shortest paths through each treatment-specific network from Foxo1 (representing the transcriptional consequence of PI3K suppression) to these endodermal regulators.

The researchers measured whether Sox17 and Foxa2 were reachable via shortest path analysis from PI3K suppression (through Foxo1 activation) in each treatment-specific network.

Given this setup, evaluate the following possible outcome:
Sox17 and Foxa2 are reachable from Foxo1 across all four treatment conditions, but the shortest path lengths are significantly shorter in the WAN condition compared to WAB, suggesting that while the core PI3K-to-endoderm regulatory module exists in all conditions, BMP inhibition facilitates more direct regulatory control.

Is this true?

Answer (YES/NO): NO